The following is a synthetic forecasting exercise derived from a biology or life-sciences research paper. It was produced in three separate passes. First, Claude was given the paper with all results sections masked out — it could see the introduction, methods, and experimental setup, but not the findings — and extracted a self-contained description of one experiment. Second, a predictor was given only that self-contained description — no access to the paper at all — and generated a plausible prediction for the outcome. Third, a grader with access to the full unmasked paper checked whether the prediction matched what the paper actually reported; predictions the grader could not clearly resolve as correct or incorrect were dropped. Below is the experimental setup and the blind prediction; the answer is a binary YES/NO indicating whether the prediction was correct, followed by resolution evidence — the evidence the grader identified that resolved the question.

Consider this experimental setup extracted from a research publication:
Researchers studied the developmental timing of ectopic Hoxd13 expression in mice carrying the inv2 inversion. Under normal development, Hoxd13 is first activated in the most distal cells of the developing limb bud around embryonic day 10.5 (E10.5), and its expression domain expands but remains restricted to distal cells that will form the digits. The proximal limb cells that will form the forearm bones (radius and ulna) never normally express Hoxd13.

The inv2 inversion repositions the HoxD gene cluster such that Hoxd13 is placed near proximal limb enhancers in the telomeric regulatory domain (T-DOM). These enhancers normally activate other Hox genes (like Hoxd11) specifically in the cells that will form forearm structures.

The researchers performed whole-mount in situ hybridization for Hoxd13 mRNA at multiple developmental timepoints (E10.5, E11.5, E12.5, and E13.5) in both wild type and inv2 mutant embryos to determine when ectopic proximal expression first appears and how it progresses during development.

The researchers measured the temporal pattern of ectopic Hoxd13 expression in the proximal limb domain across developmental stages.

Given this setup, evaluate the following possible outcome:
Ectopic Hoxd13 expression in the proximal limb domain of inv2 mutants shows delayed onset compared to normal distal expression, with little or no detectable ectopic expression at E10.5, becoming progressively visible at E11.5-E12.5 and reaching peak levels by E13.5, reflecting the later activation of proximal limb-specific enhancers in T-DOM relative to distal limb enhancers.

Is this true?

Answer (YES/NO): NO